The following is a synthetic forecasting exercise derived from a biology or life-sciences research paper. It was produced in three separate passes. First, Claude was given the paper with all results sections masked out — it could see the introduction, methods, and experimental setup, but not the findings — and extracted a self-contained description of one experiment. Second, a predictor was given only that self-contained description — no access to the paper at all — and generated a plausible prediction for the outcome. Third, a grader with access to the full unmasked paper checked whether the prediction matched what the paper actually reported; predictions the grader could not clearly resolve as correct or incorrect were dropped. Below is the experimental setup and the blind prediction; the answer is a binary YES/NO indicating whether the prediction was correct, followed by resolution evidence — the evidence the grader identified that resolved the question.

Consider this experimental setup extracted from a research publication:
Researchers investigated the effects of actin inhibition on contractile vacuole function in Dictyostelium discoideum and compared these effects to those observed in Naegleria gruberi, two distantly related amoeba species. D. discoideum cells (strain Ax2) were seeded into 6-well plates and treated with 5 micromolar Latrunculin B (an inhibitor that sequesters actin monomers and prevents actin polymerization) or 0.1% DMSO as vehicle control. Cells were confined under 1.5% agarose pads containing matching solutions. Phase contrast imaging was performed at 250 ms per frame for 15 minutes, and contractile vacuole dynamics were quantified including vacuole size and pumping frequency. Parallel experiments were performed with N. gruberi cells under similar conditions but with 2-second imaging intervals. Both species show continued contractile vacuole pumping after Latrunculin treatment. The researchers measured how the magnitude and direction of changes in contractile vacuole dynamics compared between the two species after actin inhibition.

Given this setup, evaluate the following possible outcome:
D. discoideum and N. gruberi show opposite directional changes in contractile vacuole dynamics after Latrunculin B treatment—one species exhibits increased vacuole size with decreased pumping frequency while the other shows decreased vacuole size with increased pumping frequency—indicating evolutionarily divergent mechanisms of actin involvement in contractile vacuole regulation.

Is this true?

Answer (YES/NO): NO